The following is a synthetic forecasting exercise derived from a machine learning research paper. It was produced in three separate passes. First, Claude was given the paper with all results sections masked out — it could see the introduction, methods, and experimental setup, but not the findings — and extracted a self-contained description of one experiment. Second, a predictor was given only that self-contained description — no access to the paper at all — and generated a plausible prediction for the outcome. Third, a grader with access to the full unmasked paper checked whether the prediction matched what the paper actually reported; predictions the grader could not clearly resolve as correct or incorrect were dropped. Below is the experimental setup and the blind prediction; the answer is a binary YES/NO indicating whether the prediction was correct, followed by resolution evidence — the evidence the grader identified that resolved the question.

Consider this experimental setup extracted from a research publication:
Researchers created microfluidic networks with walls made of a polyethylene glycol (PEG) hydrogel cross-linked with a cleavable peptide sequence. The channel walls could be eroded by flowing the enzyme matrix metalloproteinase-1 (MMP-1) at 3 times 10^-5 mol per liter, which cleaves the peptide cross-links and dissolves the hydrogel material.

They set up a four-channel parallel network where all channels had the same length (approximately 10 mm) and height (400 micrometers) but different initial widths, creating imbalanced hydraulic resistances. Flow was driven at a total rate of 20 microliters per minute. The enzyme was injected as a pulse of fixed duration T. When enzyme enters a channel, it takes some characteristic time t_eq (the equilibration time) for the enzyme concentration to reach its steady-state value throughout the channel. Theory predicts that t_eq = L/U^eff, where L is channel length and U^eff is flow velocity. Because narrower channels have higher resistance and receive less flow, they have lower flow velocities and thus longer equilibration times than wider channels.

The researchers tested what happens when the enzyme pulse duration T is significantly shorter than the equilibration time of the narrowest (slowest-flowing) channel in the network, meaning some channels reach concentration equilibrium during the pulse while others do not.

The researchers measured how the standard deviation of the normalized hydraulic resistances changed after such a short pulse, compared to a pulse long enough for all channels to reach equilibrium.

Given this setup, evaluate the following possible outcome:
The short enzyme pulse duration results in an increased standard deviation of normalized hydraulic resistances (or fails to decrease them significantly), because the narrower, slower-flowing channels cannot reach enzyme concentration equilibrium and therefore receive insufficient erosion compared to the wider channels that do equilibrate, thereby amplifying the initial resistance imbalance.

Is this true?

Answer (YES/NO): YES